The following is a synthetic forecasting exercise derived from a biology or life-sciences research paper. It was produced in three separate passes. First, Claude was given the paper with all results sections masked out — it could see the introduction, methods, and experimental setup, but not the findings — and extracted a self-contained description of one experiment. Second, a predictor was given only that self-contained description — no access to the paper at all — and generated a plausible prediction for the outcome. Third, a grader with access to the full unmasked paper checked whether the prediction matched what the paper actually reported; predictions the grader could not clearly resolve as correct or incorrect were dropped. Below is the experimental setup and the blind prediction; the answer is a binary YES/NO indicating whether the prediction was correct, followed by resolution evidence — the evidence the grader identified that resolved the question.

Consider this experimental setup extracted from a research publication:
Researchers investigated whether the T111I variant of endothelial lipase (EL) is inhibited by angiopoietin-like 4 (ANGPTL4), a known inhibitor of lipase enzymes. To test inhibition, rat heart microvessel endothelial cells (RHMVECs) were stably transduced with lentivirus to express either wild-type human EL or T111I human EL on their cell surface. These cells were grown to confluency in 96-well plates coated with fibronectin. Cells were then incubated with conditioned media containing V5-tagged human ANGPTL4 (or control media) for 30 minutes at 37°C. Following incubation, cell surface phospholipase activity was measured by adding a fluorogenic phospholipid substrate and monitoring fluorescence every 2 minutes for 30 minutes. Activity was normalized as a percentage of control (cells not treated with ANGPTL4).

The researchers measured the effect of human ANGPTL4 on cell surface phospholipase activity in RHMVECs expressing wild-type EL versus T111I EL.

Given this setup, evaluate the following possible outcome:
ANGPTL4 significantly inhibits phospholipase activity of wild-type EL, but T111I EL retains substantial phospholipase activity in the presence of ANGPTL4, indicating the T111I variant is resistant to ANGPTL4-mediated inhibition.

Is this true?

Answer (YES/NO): NO